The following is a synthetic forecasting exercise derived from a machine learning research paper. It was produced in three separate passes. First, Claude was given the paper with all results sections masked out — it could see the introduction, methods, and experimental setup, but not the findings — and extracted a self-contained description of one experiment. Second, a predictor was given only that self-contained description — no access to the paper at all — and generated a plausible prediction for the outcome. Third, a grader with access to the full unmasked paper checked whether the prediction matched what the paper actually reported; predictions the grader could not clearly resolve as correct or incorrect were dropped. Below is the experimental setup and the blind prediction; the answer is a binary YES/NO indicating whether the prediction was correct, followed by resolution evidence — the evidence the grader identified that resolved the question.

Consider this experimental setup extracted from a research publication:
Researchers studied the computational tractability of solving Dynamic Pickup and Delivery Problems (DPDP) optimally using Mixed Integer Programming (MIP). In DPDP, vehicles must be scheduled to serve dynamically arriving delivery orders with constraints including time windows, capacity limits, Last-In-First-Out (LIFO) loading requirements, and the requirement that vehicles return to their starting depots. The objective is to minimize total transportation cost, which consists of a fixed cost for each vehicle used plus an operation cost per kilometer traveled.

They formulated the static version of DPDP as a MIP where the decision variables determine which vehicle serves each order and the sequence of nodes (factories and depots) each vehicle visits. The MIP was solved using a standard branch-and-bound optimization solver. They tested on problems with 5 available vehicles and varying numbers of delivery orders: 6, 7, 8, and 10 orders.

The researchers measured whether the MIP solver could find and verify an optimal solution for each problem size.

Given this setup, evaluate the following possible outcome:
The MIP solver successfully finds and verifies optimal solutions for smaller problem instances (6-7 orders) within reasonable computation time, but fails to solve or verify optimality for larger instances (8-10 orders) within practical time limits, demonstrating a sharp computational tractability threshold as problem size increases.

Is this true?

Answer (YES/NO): YES